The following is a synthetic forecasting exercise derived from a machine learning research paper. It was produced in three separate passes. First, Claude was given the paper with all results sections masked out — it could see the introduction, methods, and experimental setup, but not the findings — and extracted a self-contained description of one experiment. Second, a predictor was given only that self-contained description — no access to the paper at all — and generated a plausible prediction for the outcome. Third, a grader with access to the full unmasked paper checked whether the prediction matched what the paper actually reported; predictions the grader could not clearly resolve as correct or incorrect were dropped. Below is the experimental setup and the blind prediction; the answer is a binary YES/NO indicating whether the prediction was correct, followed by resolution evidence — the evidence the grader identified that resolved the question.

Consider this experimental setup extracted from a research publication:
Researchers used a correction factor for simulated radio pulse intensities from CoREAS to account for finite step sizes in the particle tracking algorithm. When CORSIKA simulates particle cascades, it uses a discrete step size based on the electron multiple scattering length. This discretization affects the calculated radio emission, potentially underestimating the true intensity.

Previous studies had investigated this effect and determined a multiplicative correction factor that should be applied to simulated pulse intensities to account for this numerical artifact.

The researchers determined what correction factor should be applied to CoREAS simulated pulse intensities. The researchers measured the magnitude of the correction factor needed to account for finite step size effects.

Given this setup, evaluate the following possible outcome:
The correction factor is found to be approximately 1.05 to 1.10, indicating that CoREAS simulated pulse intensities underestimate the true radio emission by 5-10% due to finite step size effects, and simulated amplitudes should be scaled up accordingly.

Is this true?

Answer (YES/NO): NO